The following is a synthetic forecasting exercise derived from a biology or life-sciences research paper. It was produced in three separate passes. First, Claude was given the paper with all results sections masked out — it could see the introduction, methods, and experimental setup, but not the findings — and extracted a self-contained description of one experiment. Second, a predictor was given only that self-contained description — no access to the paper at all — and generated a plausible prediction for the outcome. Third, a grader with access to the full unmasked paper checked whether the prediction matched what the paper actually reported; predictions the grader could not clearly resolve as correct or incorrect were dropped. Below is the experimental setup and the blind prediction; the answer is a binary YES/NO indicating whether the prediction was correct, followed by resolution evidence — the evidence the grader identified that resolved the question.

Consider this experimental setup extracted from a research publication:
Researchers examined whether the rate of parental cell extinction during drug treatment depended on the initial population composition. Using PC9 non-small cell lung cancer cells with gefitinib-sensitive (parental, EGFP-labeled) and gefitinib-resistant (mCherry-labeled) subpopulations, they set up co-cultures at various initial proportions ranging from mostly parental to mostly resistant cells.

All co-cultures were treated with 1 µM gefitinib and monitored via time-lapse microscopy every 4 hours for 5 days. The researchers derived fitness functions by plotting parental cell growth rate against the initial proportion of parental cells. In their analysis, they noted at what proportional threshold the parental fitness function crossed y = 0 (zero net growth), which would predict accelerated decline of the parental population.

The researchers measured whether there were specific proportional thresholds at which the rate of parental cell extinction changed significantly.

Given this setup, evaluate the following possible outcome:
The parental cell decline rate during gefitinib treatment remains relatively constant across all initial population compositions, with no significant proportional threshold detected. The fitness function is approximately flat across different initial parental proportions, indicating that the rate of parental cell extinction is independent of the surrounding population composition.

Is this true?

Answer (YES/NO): NO